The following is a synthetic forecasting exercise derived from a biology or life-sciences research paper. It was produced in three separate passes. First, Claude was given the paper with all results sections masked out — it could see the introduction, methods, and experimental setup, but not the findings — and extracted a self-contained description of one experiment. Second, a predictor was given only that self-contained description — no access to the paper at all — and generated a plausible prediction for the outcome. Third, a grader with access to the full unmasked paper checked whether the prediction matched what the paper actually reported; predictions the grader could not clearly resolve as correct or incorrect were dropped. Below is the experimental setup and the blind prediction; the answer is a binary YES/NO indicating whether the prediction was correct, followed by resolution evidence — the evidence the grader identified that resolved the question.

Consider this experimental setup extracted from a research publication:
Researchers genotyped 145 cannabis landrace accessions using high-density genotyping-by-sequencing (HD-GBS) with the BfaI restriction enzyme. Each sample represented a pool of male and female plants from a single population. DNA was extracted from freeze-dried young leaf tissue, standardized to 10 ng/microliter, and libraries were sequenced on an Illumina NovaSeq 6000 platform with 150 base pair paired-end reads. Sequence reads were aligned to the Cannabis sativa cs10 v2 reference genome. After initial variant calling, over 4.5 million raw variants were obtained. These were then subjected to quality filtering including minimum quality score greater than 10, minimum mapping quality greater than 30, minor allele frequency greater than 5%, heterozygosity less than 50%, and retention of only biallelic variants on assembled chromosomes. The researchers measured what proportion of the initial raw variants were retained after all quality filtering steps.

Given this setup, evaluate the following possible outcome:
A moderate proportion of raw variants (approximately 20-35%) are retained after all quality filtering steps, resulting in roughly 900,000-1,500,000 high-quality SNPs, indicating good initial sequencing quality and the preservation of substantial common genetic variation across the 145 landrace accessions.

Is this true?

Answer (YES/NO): NO